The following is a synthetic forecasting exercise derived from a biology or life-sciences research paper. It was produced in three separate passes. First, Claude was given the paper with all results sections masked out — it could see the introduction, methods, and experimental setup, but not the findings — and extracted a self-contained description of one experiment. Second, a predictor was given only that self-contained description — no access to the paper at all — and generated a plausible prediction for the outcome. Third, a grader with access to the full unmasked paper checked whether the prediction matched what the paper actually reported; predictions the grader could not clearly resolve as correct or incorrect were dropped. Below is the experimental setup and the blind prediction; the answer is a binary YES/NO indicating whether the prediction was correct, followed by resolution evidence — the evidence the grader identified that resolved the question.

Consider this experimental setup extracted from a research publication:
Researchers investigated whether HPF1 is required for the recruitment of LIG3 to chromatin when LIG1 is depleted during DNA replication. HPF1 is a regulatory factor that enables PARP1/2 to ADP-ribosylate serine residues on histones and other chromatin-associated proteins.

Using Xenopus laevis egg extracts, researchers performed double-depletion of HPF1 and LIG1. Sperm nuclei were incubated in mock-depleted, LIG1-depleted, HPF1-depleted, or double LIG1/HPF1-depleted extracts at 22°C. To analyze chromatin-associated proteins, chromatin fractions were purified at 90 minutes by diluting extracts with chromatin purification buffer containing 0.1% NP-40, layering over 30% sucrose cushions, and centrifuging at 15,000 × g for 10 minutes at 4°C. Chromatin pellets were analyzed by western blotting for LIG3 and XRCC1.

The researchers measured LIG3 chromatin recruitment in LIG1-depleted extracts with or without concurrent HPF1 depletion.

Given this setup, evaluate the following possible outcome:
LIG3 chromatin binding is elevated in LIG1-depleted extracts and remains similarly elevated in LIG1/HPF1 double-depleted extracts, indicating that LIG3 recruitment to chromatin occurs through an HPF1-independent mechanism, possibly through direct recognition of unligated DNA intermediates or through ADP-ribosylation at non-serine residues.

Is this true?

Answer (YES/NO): NO